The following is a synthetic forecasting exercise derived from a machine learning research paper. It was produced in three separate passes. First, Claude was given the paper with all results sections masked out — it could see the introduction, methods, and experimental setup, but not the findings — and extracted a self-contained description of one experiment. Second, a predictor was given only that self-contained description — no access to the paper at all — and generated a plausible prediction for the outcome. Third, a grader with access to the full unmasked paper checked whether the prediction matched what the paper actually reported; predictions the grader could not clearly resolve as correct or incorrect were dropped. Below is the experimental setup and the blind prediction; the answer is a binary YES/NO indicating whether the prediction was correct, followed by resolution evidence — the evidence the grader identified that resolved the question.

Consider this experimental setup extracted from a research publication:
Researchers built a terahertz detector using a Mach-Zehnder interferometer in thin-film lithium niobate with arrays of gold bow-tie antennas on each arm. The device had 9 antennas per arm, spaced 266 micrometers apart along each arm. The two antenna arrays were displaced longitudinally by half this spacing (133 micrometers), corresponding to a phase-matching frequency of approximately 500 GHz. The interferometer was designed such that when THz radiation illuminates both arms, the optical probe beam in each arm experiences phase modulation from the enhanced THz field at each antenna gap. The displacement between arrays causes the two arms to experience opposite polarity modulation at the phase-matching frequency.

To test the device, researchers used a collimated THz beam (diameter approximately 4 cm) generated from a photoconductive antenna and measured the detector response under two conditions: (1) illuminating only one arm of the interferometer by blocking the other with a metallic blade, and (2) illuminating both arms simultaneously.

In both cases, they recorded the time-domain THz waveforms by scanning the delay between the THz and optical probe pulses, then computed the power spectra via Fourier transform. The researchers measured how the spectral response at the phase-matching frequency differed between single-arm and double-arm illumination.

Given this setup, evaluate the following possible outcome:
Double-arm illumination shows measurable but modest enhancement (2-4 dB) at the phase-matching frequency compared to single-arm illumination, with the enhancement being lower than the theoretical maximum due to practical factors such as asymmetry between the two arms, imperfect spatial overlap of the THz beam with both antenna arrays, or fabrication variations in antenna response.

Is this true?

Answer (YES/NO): NO